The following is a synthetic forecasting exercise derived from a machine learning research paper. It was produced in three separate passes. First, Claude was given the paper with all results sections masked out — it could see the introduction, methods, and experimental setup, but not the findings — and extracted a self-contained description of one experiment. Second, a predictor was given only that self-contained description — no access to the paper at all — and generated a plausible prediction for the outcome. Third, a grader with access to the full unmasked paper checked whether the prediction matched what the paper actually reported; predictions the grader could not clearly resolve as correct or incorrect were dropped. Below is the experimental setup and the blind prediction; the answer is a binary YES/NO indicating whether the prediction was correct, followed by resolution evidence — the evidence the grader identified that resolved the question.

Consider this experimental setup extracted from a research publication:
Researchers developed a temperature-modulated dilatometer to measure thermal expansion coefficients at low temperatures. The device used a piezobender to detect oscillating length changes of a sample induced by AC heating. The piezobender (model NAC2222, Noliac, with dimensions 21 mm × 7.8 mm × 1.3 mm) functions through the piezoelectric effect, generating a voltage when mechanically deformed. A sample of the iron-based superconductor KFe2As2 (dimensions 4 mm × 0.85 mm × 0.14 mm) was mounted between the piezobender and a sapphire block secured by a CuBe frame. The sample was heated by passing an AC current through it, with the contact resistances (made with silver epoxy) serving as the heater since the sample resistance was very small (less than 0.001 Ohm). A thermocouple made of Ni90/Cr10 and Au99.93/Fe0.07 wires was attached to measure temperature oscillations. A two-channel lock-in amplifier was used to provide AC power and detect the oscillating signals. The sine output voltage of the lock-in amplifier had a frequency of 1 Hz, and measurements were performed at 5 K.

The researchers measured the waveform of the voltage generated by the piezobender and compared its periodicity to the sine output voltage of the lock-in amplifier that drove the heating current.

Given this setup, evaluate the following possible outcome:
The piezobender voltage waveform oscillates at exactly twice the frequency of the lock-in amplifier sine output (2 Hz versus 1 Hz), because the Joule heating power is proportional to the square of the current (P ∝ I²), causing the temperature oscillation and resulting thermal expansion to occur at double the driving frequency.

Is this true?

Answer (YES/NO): YES